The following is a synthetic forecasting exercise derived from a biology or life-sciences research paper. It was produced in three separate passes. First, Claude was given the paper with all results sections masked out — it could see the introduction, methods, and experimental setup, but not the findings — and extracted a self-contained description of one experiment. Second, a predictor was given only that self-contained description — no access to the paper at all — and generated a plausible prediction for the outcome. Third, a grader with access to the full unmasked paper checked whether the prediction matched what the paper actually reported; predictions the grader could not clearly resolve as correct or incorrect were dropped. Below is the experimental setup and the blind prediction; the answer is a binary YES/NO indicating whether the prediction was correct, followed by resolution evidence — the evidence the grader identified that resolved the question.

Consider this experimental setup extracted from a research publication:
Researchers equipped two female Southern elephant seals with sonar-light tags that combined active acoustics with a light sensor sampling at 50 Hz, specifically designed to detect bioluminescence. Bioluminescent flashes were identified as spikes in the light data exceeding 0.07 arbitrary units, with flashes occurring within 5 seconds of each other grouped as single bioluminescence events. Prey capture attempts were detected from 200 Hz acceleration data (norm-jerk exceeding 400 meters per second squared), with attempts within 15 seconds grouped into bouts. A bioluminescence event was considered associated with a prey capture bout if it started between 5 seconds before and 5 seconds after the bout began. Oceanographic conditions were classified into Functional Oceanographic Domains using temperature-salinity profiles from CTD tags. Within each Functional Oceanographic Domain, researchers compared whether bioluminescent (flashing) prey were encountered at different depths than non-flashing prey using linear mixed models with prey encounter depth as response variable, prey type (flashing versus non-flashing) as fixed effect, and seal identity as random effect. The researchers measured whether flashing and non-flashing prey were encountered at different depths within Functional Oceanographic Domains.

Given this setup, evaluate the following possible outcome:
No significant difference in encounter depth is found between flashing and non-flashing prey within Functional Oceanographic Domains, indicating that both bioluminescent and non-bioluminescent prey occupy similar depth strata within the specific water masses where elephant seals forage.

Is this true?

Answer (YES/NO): NO